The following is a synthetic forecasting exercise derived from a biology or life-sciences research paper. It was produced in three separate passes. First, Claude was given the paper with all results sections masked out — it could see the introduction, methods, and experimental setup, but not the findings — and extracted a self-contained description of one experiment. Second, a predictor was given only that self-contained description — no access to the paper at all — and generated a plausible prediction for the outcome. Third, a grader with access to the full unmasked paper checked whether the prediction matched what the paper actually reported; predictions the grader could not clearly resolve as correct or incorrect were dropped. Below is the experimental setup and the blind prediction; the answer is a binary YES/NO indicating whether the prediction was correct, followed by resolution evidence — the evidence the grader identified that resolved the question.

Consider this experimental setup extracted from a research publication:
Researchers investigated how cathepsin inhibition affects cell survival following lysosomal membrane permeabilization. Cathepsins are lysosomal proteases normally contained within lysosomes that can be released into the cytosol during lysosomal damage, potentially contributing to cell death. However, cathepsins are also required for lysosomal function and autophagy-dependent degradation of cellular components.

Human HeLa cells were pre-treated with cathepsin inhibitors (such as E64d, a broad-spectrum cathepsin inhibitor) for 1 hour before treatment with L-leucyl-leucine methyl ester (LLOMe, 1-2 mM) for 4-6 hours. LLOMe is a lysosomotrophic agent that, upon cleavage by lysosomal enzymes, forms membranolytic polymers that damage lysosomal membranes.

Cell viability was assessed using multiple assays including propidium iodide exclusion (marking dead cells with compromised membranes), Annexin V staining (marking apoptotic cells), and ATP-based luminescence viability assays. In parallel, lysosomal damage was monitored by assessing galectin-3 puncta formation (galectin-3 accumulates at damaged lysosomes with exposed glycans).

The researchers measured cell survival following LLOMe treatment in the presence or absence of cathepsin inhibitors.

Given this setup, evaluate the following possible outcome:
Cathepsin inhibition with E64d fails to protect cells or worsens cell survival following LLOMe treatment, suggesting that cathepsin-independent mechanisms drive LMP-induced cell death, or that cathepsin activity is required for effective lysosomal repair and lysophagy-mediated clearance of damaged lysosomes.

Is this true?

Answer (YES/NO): YES